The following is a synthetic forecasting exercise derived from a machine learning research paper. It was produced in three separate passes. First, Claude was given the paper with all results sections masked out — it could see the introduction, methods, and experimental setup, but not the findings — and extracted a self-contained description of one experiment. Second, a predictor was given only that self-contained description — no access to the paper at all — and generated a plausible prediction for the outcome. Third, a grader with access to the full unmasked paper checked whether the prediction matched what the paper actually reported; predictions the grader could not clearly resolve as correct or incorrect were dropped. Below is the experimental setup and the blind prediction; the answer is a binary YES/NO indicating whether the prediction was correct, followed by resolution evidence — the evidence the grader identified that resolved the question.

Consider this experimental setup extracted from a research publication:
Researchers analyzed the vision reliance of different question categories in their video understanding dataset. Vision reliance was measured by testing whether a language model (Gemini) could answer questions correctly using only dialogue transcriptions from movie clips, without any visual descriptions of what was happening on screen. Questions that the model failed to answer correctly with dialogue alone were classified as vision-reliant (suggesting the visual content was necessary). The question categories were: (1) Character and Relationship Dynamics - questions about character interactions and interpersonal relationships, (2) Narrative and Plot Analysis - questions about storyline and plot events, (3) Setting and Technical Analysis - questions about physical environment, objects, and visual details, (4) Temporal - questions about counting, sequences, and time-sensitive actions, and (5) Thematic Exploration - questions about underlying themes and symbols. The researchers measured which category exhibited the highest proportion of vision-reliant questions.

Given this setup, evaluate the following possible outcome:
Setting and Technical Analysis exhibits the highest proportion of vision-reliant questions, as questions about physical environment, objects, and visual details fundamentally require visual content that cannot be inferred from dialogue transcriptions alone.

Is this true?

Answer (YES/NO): YES